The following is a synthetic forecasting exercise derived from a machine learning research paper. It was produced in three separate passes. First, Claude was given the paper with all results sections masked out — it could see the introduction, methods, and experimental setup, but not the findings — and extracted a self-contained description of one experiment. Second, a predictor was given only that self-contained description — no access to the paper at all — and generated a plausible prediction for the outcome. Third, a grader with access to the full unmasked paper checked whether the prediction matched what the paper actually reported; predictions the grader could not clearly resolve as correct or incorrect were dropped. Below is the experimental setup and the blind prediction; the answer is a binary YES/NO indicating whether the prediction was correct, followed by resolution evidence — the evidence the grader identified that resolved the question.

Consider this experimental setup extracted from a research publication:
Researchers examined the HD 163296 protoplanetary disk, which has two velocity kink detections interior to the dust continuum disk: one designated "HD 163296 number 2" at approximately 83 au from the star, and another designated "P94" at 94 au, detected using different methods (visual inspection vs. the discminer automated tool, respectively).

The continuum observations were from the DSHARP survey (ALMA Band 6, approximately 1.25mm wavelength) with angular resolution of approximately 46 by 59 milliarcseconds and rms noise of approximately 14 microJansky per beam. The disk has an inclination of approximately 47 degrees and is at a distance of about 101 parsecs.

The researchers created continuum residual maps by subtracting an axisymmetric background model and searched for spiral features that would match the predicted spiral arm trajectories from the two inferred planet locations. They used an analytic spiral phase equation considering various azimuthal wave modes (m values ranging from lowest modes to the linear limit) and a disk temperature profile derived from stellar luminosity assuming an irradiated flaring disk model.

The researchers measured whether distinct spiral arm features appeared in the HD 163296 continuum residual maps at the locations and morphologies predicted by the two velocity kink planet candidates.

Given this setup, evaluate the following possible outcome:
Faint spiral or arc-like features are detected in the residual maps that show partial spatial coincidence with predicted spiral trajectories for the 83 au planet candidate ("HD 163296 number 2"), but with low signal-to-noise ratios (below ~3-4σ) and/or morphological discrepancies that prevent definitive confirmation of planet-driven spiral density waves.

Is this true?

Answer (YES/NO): NO